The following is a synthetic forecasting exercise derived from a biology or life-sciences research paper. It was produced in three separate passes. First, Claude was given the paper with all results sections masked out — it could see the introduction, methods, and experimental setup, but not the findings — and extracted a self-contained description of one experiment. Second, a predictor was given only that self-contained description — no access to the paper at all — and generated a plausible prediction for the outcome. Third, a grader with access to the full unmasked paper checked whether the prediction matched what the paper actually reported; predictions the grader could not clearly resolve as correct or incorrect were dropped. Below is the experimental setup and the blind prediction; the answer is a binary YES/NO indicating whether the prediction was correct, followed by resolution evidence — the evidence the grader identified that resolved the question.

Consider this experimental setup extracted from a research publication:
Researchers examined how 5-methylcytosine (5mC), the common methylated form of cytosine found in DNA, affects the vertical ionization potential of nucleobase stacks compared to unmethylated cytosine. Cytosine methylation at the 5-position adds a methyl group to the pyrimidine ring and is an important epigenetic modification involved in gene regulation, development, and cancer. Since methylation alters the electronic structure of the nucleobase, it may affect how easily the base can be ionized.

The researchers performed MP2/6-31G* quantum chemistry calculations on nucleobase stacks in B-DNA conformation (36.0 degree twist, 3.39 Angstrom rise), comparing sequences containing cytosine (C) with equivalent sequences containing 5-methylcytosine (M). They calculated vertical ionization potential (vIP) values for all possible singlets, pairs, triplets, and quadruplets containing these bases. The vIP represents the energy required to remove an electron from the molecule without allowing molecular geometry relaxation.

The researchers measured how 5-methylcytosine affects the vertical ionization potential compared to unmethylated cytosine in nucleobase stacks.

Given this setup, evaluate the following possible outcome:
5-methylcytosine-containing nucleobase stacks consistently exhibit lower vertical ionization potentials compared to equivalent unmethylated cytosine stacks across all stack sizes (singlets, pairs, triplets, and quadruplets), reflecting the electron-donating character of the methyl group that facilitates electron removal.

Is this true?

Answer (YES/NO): YES